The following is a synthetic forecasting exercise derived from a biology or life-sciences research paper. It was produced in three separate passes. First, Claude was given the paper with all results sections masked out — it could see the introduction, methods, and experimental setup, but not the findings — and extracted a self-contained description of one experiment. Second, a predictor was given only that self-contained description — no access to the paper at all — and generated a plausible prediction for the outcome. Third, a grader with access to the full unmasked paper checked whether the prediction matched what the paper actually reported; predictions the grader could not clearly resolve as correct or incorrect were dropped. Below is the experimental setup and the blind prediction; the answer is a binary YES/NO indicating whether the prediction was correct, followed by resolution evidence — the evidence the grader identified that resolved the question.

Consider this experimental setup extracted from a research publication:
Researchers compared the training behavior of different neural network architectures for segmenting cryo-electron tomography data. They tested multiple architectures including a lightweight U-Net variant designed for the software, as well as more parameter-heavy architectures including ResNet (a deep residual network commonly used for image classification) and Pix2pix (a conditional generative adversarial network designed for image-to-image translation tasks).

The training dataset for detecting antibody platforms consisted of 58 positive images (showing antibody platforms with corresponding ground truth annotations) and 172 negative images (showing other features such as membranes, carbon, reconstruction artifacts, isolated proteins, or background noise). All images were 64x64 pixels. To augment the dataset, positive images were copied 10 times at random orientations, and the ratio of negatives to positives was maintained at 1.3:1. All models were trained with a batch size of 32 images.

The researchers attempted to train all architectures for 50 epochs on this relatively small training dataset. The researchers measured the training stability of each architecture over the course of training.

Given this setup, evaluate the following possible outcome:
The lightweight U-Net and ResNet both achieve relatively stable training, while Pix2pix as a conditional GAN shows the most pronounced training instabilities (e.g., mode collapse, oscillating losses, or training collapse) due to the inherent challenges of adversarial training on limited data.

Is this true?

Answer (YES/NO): NO